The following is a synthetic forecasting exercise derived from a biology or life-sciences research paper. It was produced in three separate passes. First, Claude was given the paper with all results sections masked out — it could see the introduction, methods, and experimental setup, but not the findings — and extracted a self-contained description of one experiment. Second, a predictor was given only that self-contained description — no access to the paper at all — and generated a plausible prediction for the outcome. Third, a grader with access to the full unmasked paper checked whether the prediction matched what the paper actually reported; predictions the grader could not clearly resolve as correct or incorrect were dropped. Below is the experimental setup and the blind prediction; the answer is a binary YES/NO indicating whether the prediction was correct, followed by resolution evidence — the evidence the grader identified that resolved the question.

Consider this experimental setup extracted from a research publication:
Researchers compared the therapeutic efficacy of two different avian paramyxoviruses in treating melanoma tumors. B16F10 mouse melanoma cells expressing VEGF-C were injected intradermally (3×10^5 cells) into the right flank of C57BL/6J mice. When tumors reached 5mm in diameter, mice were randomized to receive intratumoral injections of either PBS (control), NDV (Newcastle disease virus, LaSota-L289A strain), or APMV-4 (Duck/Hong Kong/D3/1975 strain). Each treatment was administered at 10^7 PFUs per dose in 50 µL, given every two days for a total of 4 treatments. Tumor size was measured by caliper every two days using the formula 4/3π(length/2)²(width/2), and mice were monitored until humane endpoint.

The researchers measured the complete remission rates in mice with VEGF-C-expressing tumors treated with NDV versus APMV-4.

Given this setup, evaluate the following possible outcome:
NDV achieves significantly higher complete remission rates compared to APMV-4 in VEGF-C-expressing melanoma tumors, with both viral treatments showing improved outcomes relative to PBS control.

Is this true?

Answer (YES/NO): NO